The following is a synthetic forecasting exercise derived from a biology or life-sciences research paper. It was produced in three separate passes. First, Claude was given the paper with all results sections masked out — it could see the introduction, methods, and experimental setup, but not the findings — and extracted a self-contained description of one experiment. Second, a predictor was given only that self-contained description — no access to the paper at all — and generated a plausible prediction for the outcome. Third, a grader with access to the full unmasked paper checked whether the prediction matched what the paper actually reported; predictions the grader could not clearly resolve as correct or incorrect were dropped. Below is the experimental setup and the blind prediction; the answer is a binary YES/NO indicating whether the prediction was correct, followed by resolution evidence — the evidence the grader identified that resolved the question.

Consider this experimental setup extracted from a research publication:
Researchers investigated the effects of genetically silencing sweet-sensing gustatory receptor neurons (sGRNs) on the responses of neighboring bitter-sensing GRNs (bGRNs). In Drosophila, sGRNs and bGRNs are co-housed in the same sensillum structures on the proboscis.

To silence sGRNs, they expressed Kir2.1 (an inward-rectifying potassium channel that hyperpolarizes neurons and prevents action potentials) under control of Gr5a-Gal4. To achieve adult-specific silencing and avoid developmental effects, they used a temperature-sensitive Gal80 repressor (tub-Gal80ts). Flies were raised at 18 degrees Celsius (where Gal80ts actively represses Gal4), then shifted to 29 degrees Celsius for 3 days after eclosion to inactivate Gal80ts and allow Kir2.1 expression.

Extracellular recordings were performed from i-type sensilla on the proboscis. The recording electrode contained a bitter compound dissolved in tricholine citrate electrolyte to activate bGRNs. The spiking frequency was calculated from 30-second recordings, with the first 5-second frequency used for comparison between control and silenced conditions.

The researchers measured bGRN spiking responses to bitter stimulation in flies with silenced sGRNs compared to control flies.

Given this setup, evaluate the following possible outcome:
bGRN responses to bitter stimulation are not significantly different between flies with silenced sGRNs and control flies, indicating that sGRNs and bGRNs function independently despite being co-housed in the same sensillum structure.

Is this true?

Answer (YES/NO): NO